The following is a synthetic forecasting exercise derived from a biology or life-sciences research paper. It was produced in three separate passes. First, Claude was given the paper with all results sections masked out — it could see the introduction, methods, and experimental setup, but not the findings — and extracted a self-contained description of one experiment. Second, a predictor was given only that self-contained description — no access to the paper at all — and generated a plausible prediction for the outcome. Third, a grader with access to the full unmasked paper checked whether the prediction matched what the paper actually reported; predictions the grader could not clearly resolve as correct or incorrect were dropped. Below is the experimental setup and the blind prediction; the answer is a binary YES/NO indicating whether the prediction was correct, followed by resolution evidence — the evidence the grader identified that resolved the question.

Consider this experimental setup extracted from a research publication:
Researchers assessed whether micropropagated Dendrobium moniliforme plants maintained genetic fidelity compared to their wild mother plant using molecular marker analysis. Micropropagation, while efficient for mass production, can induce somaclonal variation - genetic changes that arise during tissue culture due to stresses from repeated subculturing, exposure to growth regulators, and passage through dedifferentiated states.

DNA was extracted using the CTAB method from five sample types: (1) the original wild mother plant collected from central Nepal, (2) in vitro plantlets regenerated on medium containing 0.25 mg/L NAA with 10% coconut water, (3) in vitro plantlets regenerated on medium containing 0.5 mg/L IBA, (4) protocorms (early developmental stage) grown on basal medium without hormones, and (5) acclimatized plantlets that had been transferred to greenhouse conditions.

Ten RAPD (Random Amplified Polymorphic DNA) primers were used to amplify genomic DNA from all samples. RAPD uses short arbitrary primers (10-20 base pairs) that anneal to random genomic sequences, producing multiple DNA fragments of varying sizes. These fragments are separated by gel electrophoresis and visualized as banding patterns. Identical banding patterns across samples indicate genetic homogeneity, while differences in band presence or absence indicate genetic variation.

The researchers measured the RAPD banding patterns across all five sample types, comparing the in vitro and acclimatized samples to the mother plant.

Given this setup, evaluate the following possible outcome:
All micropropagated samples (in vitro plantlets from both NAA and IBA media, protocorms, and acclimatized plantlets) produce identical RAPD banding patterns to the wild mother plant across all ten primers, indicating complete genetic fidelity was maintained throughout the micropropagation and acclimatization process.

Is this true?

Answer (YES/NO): NO